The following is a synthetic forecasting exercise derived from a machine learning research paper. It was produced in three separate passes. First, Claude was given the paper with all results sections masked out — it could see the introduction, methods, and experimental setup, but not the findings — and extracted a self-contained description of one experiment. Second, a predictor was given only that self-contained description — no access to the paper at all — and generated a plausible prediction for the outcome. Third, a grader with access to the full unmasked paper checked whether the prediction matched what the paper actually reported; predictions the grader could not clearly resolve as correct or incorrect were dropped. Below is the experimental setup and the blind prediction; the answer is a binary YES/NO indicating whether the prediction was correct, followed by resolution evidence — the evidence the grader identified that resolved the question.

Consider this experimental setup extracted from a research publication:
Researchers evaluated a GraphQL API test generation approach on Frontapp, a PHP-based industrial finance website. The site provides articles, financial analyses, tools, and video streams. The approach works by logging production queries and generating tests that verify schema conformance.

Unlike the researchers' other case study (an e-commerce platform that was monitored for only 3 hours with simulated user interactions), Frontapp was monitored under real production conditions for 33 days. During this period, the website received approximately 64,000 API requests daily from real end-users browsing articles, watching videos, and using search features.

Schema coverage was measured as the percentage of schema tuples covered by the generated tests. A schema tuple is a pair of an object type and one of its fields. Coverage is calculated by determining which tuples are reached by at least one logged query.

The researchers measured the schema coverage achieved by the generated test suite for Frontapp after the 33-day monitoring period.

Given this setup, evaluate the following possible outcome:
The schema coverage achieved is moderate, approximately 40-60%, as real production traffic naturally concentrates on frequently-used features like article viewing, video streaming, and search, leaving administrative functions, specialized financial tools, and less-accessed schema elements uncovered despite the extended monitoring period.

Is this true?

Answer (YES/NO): YES